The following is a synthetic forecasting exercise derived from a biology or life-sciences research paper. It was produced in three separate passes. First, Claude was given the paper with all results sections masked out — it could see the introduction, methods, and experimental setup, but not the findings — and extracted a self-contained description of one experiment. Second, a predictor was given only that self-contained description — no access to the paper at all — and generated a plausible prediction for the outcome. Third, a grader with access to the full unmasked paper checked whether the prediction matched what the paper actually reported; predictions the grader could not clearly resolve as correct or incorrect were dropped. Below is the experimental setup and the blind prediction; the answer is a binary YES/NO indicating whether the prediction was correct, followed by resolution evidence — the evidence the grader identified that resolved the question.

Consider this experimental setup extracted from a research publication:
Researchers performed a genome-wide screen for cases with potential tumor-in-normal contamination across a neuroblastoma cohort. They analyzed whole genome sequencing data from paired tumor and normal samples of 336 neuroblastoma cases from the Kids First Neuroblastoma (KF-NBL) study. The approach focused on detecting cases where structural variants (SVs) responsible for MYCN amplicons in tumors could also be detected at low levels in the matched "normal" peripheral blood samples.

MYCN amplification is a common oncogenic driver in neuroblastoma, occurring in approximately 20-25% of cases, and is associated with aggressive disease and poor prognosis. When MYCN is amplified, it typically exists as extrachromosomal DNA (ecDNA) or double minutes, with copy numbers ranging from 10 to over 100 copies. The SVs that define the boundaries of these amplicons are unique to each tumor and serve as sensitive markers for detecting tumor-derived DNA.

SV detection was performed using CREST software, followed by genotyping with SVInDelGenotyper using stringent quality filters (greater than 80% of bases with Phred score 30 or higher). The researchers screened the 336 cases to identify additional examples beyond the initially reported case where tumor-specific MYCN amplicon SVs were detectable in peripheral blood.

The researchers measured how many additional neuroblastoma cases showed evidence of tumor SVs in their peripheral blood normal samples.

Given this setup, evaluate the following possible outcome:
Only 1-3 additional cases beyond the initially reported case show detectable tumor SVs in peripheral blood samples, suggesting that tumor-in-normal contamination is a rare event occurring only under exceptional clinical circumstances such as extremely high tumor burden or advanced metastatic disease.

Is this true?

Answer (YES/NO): NO